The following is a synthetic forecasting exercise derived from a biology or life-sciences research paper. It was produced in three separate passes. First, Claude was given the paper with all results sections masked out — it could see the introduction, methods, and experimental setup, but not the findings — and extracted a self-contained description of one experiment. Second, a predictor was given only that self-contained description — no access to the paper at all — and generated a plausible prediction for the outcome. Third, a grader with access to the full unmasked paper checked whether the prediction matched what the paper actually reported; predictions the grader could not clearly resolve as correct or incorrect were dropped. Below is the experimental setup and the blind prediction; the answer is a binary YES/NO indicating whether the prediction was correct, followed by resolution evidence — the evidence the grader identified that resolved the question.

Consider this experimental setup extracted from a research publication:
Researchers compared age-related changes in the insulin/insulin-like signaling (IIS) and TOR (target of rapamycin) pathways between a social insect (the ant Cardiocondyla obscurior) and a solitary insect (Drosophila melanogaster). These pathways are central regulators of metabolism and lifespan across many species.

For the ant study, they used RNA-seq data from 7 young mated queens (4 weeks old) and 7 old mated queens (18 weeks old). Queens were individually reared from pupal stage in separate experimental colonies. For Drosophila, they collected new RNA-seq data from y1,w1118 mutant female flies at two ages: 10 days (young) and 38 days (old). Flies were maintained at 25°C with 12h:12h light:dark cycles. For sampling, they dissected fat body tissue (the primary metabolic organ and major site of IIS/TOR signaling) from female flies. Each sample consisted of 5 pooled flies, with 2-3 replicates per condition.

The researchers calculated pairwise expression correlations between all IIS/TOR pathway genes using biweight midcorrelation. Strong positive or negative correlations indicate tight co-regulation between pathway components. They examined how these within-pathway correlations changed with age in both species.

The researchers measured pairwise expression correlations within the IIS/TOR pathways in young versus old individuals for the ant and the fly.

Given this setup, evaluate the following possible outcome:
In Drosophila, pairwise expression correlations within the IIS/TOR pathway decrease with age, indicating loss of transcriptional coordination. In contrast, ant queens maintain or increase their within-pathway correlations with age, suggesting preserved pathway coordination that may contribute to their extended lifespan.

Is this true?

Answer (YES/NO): NO